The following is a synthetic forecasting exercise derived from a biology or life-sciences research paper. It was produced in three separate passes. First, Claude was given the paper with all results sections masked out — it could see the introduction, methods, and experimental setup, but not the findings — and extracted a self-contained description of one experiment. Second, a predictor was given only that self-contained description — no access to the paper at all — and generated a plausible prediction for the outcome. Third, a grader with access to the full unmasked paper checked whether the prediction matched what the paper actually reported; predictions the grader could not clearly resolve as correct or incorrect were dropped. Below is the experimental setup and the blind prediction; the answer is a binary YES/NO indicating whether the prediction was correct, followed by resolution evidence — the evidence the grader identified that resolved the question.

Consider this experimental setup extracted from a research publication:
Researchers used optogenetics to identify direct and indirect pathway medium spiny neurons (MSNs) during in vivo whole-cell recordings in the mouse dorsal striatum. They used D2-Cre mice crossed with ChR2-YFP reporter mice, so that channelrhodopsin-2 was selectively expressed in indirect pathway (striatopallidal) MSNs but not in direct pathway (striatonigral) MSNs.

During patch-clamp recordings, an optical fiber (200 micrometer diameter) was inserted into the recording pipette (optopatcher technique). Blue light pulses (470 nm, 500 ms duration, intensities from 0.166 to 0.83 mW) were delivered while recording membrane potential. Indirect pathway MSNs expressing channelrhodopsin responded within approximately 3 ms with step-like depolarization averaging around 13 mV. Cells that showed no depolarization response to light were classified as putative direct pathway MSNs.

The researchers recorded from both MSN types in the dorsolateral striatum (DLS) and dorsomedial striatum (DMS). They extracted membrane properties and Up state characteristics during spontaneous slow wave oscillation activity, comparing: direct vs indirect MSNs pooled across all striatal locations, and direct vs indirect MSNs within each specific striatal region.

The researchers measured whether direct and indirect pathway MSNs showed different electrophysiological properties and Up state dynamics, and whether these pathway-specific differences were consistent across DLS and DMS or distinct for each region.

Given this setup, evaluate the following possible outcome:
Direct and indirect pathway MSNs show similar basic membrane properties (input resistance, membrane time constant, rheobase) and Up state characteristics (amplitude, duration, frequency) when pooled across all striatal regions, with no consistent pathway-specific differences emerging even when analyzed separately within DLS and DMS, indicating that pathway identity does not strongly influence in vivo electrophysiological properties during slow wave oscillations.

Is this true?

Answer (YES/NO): NO